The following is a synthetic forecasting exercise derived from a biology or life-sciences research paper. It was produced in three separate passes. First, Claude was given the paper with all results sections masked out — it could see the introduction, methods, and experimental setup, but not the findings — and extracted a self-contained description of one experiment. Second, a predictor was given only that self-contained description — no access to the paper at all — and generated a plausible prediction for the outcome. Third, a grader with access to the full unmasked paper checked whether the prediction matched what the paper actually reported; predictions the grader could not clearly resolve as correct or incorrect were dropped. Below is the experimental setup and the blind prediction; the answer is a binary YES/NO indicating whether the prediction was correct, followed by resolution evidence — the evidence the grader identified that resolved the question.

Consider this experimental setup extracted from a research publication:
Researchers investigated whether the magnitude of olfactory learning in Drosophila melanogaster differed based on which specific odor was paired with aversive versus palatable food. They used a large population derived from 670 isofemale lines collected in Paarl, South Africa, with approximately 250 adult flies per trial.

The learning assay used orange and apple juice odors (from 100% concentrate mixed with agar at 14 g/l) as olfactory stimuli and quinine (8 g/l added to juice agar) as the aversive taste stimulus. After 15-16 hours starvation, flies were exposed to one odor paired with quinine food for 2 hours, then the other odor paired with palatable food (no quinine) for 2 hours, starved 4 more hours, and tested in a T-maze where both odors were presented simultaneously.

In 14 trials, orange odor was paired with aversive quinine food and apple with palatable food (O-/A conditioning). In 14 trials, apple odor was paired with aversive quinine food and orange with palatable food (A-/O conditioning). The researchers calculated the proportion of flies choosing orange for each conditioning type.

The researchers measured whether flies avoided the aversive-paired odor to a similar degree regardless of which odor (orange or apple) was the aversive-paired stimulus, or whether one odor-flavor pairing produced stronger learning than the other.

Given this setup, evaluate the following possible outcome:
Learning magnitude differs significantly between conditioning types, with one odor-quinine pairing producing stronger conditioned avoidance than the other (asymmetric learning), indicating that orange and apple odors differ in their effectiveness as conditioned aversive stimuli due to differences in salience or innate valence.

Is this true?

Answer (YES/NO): YES